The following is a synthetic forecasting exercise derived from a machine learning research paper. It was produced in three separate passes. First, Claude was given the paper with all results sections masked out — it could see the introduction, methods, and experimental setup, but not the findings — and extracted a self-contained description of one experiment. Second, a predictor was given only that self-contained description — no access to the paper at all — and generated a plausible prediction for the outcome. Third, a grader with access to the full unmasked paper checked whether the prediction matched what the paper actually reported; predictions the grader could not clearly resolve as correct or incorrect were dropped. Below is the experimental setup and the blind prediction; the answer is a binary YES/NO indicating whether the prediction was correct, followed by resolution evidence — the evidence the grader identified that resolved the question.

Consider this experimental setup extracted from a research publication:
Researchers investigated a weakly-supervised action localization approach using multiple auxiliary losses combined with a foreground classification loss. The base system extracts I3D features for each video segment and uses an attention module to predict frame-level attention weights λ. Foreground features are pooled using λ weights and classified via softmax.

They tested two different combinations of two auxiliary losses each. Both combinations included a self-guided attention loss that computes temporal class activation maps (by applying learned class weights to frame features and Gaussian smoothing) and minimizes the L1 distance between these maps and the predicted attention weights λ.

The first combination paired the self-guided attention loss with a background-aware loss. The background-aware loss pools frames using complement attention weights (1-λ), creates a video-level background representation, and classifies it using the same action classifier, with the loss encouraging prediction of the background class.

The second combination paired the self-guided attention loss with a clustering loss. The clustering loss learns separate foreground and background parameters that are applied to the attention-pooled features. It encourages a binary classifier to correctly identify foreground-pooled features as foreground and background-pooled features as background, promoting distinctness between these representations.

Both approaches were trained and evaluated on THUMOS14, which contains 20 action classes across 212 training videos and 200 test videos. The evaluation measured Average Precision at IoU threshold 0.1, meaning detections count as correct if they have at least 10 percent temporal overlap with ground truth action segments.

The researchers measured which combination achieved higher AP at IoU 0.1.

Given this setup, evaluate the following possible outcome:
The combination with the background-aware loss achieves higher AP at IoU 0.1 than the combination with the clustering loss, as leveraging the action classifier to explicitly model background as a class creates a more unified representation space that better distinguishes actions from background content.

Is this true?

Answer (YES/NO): NO